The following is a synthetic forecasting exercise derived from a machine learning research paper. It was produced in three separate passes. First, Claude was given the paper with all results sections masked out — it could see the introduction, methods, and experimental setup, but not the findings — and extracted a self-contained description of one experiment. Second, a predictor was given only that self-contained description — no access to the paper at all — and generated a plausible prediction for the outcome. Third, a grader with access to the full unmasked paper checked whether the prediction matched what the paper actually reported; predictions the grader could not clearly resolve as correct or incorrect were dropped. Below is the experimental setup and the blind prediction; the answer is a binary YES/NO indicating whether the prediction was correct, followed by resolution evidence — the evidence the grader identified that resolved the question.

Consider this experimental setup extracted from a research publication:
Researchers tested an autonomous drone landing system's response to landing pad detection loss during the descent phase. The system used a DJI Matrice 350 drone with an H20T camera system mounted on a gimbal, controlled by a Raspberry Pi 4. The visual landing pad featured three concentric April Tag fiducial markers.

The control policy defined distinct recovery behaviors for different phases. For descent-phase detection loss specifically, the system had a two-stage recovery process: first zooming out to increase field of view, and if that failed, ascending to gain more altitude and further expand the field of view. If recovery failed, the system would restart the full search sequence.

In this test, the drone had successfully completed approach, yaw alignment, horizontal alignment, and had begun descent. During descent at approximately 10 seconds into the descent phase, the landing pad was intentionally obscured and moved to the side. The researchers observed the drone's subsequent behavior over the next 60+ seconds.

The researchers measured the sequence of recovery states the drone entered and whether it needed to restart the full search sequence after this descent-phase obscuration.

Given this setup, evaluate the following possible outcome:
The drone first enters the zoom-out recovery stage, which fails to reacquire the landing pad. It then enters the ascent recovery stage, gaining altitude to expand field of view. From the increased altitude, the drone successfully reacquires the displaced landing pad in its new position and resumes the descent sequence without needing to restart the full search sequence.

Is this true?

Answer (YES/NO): NO